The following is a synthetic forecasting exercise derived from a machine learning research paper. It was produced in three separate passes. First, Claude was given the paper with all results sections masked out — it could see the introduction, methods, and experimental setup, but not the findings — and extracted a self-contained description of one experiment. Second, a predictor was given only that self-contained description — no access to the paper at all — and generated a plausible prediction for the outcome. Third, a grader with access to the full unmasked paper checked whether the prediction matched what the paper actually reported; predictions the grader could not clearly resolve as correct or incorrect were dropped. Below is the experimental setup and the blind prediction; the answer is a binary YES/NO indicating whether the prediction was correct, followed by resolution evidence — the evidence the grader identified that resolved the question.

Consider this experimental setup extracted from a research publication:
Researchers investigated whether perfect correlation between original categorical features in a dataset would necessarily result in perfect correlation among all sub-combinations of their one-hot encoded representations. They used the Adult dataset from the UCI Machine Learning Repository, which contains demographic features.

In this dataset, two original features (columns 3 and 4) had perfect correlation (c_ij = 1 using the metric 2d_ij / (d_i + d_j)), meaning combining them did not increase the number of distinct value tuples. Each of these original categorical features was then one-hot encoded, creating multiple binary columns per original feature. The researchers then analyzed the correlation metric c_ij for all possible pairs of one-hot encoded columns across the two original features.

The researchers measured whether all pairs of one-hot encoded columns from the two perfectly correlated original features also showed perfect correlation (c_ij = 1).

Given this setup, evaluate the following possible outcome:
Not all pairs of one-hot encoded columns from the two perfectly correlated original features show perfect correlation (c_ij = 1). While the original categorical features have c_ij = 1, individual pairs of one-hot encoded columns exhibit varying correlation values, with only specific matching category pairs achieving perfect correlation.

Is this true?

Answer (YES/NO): YES